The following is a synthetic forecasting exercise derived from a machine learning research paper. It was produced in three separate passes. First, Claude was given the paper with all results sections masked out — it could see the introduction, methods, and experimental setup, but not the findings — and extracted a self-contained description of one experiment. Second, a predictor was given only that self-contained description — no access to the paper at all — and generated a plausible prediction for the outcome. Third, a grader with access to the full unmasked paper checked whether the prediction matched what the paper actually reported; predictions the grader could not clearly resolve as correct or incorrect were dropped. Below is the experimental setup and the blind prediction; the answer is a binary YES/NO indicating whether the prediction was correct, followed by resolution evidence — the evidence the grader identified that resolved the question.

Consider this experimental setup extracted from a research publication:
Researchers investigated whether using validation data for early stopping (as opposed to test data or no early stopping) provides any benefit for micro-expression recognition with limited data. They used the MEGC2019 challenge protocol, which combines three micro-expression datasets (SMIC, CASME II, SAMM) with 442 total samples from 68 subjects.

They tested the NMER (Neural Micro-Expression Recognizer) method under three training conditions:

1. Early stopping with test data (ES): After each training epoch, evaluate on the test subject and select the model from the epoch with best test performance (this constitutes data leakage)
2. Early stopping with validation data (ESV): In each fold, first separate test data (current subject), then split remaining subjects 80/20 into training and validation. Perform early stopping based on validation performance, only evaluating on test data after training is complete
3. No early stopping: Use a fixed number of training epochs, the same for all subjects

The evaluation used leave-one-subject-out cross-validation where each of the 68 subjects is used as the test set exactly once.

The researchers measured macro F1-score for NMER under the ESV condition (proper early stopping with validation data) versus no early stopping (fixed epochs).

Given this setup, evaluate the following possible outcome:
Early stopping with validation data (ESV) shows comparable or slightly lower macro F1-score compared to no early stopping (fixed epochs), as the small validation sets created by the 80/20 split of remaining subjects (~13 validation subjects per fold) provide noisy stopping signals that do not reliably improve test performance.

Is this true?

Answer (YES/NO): YES